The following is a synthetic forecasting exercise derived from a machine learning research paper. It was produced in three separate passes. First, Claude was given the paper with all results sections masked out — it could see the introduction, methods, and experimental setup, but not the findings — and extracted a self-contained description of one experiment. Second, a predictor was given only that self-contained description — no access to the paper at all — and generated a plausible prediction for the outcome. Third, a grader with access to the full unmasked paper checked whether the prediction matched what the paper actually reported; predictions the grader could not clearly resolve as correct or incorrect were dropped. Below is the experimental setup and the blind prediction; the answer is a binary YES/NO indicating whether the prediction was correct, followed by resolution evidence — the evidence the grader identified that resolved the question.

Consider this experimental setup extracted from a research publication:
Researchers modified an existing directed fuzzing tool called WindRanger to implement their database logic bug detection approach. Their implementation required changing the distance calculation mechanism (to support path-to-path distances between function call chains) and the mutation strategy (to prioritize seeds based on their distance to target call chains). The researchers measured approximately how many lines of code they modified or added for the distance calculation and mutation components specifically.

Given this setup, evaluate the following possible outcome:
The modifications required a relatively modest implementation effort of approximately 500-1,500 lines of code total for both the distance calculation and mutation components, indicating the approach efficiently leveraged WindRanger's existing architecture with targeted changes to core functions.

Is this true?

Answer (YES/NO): NO